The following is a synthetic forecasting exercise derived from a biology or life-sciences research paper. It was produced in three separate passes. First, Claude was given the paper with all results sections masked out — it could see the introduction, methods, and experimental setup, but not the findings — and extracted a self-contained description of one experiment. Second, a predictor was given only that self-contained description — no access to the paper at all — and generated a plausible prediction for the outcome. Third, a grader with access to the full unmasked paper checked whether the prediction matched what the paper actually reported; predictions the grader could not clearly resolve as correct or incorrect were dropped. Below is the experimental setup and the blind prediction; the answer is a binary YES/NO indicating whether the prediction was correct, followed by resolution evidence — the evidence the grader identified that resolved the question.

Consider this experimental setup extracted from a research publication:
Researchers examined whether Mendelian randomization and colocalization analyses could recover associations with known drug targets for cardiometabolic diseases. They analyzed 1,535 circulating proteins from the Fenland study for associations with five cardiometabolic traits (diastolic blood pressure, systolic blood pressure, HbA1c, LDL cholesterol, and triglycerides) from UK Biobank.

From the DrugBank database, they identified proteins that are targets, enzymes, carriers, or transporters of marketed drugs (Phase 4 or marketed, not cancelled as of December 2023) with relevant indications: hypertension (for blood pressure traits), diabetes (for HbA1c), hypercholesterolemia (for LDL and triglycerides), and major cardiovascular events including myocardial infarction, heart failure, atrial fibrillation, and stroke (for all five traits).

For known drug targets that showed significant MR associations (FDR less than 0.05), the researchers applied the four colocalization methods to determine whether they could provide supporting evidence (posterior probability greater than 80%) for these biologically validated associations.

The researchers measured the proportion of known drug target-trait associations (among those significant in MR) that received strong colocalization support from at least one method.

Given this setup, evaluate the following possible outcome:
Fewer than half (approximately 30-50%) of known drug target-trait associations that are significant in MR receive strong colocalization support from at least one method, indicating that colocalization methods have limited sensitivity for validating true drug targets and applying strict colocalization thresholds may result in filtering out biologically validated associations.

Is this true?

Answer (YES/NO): YES